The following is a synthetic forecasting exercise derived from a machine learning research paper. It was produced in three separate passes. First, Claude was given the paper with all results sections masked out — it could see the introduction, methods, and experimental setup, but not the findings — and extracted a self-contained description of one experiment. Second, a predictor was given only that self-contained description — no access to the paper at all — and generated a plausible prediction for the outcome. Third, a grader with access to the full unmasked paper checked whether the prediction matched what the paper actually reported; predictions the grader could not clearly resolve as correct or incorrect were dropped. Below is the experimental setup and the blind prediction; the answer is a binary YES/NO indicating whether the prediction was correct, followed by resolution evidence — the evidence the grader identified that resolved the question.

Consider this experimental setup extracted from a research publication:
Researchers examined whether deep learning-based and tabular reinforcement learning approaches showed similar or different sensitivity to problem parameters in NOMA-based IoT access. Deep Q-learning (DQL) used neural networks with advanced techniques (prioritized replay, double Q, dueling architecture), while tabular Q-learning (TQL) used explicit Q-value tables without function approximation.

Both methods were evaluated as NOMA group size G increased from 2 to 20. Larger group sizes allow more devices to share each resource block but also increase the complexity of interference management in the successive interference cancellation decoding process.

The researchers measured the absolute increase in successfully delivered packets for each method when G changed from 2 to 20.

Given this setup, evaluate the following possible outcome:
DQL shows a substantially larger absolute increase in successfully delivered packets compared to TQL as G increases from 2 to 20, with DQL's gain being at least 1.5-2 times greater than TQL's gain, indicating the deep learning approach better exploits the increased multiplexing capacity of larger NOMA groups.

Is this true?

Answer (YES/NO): NO